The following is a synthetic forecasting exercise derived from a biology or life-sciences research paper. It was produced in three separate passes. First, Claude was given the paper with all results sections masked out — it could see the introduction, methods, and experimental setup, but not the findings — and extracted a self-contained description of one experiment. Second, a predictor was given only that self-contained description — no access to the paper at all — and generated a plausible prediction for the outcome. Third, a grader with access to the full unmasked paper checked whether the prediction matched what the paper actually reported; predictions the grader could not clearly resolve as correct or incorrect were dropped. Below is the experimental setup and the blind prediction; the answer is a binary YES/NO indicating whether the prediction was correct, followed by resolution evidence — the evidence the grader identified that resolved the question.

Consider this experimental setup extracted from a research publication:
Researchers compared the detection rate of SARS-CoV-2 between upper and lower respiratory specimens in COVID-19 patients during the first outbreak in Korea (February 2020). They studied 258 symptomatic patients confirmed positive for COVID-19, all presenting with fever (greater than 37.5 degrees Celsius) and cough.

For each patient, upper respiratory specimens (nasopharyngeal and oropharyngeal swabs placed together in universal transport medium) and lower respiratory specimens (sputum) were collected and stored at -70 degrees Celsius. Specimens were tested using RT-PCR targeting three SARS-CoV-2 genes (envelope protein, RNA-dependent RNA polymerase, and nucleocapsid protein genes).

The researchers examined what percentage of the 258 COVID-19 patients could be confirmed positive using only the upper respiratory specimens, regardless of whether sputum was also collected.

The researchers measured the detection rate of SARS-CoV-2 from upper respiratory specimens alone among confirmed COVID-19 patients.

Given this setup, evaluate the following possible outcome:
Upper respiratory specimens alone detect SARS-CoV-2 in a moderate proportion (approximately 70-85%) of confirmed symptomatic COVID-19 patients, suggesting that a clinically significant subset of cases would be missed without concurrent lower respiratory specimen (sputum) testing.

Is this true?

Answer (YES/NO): NO